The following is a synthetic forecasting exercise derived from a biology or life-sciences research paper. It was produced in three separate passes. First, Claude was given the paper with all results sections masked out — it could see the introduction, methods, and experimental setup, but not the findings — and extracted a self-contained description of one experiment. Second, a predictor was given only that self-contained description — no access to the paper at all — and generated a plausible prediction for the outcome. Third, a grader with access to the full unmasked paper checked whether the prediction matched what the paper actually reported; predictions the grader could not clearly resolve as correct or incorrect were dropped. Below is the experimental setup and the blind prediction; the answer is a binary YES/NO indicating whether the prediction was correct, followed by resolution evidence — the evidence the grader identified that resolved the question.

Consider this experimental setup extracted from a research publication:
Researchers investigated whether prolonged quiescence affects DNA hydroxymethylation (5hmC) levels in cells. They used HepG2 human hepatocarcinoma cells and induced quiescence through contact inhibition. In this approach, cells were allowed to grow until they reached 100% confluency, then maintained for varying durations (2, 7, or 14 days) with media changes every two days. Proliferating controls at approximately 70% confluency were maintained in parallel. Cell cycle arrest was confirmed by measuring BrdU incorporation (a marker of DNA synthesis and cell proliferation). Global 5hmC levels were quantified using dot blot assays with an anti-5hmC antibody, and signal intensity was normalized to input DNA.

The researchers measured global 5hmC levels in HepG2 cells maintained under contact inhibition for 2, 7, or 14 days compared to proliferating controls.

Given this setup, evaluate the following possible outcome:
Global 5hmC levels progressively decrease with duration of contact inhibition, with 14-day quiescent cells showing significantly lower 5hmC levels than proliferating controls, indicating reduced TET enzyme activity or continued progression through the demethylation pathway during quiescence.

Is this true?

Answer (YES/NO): NO